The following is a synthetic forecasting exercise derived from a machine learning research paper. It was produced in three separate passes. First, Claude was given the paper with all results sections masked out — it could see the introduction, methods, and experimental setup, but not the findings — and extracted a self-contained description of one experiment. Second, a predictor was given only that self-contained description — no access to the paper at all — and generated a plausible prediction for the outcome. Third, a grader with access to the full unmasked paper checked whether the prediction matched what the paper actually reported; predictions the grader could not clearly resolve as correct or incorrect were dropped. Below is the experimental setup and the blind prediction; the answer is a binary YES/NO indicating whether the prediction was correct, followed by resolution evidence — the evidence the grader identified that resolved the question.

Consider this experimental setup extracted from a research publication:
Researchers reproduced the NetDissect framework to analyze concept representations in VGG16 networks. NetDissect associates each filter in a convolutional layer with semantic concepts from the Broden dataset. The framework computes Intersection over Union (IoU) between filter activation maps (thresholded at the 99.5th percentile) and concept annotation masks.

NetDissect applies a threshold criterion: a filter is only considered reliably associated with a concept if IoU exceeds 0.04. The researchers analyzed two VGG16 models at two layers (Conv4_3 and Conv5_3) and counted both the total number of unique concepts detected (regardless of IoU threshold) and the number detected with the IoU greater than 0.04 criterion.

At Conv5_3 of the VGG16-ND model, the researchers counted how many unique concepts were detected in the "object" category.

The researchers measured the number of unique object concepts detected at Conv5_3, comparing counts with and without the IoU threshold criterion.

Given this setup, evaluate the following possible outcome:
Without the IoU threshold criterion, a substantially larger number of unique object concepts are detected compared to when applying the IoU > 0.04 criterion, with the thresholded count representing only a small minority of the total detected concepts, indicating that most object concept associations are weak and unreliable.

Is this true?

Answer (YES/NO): NO